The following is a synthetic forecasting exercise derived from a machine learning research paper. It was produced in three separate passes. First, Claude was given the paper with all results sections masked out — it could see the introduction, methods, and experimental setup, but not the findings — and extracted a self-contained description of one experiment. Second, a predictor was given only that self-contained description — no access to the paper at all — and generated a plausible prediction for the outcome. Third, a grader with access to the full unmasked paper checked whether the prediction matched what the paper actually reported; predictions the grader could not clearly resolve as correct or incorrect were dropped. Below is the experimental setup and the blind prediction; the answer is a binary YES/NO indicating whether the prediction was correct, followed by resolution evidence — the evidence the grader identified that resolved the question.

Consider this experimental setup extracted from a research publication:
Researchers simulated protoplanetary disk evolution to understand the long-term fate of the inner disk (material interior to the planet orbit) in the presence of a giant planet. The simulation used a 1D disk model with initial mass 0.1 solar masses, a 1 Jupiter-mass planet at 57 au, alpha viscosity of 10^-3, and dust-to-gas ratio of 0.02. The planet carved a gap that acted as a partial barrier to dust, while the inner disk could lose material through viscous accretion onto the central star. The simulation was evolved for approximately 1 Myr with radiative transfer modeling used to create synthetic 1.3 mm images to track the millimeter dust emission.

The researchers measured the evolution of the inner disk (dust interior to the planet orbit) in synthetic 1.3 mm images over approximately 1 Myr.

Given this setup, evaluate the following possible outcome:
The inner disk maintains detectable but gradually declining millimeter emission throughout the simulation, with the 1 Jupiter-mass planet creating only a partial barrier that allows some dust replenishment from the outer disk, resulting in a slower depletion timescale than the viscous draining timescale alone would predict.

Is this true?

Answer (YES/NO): NO